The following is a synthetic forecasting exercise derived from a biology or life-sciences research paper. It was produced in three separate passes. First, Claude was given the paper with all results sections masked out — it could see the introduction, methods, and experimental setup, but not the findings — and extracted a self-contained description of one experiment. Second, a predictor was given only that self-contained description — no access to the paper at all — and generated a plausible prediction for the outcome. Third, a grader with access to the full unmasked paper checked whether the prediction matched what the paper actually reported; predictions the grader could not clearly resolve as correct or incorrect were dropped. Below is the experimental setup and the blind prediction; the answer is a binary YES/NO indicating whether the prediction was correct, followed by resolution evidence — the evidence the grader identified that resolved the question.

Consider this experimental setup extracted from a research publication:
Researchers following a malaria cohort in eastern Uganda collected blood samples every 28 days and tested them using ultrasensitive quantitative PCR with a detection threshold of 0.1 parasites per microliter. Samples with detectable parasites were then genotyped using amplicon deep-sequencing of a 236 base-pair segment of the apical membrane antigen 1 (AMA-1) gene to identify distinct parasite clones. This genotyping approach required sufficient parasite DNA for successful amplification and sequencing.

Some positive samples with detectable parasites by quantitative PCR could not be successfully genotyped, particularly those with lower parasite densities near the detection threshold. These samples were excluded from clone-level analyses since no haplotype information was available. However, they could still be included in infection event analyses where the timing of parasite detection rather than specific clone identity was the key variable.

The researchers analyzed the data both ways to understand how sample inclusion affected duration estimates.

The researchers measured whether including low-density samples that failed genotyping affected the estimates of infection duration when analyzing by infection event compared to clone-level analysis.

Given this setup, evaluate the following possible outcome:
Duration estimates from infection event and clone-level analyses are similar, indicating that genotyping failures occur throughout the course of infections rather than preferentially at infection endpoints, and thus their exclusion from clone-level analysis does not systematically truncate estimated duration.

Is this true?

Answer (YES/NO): NO